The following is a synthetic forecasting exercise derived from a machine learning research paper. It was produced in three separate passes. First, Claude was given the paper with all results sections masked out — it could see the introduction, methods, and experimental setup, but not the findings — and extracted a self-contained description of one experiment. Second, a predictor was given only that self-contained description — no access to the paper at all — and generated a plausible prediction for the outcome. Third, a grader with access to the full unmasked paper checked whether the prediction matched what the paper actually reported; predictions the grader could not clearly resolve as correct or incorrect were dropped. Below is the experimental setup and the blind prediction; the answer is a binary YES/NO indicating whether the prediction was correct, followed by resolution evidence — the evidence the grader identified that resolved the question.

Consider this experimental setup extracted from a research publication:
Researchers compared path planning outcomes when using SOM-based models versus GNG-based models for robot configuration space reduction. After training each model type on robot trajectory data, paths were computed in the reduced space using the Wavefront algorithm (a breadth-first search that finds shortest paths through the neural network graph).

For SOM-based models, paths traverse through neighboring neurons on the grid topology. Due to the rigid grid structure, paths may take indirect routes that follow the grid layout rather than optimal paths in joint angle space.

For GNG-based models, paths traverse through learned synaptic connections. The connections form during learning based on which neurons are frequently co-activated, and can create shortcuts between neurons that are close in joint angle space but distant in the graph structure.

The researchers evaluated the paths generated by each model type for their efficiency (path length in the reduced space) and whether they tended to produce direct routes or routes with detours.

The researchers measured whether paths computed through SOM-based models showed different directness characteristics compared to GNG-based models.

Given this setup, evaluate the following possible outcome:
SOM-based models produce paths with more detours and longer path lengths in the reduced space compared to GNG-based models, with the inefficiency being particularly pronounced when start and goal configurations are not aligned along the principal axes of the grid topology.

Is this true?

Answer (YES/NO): NO